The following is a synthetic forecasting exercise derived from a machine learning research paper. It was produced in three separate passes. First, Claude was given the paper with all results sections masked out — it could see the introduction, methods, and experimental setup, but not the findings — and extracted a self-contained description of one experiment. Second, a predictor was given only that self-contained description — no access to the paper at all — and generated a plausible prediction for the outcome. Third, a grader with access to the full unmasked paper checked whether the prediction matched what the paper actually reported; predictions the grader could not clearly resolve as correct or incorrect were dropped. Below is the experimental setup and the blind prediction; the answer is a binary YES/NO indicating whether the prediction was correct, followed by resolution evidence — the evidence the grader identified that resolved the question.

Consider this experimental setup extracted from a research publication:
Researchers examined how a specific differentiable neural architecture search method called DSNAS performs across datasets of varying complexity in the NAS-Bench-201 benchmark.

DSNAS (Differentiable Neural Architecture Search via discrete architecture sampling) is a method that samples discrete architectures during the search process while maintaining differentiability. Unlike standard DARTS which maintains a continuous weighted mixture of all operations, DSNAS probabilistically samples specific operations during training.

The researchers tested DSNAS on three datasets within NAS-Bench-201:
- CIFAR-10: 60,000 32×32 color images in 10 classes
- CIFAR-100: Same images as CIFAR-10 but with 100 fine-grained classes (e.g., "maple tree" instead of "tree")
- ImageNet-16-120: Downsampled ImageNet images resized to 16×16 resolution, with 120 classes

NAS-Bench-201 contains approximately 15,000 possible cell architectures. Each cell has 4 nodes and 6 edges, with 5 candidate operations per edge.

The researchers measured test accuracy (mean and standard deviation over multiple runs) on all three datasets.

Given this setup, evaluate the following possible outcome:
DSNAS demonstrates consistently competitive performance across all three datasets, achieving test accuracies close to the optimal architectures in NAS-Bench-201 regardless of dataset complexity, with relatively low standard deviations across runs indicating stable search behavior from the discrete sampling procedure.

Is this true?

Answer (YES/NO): NO